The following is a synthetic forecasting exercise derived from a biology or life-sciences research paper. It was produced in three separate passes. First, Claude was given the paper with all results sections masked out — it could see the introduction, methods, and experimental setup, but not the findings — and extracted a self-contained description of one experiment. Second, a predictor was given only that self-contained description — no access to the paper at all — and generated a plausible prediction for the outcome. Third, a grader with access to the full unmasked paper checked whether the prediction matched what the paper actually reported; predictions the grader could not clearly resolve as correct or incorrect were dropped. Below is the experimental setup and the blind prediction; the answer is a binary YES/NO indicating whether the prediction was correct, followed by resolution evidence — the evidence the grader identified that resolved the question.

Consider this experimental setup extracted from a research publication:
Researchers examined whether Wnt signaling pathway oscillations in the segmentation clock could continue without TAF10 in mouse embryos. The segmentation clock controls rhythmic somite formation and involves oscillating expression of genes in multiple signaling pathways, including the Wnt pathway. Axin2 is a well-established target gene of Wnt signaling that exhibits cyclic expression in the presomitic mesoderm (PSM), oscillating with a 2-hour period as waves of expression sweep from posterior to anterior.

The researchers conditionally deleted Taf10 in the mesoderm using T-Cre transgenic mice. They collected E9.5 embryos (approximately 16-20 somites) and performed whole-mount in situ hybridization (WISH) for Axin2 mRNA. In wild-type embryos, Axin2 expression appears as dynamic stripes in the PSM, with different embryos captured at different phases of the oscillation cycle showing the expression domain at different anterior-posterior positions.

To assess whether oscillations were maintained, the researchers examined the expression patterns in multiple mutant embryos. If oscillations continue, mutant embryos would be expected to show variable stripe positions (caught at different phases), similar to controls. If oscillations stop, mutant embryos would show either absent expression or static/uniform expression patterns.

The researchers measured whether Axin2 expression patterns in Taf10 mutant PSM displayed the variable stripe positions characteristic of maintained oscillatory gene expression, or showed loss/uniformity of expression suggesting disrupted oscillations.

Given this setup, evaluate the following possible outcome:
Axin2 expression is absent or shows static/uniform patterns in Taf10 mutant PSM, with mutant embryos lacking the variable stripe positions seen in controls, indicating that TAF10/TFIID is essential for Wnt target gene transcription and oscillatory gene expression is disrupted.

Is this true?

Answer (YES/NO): NO